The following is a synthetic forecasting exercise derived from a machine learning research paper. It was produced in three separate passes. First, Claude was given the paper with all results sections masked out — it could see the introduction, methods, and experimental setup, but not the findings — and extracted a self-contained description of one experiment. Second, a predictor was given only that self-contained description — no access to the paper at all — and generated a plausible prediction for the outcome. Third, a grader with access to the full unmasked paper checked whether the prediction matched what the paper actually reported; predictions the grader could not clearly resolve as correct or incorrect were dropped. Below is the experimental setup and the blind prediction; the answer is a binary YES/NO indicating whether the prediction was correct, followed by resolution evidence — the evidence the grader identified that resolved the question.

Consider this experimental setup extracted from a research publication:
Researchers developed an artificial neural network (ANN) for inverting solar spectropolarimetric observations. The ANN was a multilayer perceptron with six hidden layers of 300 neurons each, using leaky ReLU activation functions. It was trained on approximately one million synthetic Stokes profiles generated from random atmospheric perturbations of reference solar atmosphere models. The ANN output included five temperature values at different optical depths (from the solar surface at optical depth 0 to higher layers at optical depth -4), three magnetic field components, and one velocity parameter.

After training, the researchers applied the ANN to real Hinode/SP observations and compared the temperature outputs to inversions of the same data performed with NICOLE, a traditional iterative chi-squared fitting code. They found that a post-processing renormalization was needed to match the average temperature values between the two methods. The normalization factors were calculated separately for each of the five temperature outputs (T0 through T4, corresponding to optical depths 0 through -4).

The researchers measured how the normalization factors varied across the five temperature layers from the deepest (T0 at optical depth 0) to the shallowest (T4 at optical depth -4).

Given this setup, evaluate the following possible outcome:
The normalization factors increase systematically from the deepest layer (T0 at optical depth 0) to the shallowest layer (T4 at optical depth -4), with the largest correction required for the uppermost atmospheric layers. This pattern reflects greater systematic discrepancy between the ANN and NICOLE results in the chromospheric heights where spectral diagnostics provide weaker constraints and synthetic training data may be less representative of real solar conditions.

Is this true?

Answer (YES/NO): YES